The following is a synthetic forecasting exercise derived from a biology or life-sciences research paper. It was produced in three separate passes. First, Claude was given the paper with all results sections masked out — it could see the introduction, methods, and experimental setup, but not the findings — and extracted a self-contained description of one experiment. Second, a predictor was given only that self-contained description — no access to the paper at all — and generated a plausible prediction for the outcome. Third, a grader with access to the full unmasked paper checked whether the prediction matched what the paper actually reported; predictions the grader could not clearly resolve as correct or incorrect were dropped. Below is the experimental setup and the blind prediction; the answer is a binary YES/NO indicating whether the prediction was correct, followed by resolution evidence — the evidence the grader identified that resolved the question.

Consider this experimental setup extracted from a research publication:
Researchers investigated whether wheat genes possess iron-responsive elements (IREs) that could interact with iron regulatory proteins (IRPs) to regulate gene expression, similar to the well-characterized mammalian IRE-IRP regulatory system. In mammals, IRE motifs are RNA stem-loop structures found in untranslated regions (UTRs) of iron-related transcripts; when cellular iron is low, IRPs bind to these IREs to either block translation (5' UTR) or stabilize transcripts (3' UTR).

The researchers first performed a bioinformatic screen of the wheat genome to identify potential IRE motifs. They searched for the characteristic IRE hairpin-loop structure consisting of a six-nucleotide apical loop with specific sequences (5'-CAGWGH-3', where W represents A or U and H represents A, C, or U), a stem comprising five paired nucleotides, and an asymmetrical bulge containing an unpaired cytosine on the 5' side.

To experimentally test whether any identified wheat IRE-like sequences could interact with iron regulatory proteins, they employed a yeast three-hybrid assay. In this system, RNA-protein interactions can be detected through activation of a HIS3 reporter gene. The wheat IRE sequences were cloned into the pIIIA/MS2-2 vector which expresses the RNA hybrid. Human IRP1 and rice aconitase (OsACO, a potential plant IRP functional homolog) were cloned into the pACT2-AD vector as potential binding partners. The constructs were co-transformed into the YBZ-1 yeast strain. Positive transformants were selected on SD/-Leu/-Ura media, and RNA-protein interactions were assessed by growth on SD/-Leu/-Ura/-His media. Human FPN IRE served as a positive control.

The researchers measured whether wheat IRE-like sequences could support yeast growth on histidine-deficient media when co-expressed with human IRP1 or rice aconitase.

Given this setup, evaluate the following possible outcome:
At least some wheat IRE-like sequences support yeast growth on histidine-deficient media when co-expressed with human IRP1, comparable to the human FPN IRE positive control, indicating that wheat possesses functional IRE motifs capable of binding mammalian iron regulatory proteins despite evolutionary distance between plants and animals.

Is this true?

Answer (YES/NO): NO